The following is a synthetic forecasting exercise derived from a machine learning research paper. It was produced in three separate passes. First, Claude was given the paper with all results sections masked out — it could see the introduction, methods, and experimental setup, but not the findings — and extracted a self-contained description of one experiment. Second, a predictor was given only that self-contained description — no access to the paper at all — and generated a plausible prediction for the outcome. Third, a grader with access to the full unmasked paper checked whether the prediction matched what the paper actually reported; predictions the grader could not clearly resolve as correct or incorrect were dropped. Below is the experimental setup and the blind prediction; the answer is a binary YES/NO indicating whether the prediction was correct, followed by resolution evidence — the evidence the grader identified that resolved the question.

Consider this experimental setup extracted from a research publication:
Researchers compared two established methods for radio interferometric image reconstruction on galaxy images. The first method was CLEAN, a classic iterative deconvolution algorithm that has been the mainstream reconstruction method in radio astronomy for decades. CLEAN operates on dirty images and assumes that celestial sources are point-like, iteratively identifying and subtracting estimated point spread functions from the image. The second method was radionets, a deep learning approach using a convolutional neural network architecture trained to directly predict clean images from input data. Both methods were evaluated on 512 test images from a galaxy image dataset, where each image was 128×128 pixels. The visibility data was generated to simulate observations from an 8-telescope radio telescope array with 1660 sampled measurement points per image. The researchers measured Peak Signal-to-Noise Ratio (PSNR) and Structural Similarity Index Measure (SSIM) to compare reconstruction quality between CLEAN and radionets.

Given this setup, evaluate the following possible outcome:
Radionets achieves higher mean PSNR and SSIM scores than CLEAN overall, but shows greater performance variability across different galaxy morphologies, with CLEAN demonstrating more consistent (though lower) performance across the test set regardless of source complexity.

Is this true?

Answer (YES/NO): NO